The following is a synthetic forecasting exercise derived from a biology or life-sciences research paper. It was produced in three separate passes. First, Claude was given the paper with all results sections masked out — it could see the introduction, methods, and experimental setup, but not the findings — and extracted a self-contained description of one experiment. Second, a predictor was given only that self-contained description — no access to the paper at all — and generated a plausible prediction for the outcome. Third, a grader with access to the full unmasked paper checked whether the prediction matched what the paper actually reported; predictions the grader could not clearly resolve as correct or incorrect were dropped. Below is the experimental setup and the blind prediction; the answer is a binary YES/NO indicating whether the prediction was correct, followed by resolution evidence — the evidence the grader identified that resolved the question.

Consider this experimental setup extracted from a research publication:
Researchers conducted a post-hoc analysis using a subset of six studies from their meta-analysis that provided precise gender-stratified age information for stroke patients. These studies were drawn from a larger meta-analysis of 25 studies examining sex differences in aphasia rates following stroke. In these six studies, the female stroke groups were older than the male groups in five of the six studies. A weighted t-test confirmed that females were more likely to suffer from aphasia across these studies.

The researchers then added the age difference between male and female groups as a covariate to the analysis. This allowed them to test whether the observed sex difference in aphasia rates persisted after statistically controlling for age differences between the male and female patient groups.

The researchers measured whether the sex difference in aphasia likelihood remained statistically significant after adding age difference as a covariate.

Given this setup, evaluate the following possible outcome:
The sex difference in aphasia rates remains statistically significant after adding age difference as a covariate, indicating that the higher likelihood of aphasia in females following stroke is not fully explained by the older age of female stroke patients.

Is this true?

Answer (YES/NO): NO